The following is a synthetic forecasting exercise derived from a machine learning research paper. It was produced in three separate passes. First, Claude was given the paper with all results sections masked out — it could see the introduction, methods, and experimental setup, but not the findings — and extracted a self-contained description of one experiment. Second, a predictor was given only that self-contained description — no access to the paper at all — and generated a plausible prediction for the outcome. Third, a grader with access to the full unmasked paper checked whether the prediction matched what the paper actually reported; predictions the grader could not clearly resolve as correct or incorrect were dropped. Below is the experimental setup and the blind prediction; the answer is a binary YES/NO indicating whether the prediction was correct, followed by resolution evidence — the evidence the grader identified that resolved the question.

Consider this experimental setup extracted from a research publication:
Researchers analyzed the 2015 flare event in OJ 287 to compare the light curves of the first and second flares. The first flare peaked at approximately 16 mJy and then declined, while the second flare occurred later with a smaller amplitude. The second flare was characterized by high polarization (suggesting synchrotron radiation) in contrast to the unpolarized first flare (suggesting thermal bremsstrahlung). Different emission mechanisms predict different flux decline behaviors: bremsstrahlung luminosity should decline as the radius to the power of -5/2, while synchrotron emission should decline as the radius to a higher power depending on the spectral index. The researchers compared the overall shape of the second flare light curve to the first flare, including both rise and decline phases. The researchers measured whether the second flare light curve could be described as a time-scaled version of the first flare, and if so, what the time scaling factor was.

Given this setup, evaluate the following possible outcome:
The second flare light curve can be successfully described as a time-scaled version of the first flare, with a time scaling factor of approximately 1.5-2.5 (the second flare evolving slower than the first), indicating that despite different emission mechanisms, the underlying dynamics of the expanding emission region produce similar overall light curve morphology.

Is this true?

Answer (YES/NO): NO